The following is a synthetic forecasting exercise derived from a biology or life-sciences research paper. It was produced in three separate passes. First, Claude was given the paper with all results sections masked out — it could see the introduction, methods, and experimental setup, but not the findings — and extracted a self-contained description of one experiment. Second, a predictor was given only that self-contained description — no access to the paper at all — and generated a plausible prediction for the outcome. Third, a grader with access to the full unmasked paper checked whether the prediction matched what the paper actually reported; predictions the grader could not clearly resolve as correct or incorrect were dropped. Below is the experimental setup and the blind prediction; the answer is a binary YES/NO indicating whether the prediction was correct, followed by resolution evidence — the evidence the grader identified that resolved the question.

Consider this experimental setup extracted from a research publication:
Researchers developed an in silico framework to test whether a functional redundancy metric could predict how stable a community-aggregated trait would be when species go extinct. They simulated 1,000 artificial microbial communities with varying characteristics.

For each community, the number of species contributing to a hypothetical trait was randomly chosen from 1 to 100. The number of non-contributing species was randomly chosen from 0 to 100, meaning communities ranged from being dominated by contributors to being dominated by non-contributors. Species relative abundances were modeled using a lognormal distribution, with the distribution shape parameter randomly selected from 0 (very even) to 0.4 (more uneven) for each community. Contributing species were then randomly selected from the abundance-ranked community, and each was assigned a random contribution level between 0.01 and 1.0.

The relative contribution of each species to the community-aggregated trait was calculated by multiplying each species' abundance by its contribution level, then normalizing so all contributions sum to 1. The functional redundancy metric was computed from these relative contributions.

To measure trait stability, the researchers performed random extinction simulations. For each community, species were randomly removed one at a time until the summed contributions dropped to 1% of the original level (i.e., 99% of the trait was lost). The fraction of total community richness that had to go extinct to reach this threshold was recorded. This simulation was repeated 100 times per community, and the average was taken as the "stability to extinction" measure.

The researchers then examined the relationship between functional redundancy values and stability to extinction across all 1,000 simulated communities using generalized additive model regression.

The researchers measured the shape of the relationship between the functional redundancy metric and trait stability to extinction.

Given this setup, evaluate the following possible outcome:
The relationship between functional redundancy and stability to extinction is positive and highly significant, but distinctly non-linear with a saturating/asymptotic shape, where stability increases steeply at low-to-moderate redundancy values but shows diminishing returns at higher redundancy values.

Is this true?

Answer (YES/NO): YES